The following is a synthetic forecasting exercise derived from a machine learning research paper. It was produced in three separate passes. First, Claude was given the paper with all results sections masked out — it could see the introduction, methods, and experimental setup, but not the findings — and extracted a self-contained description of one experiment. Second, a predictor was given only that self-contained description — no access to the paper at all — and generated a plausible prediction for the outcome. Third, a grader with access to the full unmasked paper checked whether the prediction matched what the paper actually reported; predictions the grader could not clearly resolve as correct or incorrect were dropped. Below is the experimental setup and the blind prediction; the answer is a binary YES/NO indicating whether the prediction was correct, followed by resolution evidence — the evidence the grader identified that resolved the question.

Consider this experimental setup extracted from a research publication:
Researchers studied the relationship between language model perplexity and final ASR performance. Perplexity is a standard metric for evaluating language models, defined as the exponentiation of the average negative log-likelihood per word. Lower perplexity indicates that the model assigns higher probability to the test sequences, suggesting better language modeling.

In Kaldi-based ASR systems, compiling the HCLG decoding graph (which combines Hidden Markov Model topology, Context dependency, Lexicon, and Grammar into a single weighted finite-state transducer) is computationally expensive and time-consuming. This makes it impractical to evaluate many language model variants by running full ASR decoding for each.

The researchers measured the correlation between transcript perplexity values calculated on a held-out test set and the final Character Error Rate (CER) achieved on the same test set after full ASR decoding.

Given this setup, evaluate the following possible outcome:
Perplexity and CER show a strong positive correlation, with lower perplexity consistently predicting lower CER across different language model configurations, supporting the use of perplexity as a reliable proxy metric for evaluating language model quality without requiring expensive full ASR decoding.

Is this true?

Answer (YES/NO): NO